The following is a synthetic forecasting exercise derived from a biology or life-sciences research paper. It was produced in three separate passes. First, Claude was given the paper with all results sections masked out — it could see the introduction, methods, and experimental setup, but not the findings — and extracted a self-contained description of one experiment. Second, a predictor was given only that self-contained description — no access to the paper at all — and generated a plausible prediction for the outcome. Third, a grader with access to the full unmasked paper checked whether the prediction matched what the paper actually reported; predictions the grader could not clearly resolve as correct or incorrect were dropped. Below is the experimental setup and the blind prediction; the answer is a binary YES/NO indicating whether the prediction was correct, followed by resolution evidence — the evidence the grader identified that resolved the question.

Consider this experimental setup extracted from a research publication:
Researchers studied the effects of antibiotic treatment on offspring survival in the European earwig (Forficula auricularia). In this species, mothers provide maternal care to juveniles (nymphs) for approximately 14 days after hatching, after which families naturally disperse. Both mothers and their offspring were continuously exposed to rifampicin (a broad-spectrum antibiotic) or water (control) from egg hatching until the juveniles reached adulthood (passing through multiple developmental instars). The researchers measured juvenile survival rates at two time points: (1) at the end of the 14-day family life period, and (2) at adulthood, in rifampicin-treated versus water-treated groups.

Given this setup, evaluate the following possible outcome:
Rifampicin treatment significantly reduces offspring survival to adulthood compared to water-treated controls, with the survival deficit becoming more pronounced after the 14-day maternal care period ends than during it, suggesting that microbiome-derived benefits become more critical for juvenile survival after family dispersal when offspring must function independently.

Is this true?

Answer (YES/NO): NO